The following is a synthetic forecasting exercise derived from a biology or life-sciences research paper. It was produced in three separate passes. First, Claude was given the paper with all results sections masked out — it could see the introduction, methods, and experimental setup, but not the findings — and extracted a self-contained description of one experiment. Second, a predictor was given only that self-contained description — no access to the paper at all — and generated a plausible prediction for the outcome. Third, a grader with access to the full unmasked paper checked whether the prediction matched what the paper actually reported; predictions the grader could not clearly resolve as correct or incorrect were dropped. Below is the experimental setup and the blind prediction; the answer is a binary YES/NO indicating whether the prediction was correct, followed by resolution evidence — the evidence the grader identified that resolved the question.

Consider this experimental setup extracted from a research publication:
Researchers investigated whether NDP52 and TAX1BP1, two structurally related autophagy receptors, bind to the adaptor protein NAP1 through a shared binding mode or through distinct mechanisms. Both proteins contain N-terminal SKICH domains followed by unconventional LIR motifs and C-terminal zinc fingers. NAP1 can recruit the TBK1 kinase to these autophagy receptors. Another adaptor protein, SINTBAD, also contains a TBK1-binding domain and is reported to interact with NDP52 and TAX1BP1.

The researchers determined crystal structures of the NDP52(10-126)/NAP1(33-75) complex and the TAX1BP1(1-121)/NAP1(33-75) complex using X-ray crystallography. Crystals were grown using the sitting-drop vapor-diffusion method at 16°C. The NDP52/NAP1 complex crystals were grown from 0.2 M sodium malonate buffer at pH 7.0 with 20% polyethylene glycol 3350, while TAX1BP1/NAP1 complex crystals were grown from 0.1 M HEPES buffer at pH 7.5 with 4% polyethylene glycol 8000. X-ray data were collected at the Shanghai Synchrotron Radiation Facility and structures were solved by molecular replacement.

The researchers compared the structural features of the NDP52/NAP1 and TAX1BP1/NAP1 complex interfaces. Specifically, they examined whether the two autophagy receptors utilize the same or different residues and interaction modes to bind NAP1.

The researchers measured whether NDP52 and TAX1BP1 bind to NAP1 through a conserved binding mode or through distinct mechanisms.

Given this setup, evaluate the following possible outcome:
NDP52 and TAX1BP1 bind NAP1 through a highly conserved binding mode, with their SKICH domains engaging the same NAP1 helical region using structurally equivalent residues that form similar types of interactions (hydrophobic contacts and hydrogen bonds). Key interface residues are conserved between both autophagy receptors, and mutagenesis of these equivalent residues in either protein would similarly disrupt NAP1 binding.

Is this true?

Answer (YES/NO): YES